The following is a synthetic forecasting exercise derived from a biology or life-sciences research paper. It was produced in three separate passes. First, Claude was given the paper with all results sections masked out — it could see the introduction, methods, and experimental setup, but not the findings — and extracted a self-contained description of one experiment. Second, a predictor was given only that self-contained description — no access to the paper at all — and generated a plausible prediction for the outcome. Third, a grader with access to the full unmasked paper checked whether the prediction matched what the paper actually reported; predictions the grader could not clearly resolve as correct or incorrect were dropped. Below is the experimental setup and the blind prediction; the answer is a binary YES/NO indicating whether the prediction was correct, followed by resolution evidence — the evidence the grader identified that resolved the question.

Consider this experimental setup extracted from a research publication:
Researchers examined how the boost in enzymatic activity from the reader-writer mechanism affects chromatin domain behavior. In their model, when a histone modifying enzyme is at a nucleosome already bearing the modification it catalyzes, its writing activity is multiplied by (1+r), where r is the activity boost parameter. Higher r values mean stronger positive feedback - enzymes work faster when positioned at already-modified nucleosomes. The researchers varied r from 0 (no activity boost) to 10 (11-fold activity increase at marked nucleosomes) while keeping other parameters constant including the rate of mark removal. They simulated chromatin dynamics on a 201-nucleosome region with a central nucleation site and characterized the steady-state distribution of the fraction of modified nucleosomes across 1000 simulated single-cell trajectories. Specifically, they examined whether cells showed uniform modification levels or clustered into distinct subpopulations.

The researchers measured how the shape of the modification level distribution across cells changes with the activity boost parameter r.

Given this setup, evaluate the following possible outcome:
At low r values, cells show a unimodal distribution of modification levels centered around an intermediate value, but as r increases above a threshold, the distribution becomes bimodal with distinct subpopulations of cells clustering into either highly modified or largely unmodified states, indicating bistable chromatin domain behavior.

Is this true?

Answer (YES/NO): NO